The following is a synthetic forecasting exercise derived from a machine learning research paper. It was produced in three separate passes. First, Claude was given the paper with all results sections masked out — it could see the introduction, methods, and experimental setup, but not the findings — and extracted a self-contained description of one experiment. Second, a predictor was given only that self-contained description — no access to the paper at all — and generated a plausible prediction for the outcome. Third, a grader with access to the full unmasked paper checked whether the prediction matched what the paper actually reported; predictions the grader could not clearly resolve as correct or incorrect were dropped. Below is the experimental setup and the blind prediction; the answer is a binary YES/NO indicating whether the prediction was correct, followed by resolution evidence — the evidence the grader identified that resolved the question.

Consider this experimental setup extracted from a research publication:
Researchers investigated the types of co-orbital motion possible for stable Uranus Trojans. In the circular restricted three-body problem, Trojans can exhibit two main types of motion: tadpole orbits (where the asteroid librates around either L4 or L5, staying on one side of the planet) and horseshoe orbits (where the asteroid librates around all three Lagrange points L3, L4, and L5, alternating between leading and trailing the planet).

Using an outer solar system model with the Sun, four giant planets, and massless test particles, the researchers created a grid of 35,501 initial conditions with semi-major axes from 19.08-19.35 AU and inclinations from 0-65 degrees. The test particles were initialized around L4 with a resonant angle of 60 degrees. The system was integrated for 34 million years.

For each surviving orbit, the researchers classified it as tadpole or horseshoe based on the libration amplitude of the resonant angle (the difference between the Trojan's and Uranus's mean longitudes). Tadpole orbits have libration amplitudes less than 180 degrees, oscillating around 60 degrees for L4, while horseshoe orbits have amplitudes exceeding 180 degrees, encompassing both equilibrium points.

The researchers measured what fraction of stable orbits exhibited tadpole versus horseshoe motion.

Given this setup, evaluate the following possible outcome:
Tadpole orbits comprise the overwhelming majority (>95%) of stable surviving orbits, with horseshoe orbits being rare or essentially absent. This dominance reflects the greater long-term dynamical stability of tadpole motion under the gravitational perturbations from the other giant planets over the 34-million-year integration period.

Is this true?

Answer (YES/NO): YES